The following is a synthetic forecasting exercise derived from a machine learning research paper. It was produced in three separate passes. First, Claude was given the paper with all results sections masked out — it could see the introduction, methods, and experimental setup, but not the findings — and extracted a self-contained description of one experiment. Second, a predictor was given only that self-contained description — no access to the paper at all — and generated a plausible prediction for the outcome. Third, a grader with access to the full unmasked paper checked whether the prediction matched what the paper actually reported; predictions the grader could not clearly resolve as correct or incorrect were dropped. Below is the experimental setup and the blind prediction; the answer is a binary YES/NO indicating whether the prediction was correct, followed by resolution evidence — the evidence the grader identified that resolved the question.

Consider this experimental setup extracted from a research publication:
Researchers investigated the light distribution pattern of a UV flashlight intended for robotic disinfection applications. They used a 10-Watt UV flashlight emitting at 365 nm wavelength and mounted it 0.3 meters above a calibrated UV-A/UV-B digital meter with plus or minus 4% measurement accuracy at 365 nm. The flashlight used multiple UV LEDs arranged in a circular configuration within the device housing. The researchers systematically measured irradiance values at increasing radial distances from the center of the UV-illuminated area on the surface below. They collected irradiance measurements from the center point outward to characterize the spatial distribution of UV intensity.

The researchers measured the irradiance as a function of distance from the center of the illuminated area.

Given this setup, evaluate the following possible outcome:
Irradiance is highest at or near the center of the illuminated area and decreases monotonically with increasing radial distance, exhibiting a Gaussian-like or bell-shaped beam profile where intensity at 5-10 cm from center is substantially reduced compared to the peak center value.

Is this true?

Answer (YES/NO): NO